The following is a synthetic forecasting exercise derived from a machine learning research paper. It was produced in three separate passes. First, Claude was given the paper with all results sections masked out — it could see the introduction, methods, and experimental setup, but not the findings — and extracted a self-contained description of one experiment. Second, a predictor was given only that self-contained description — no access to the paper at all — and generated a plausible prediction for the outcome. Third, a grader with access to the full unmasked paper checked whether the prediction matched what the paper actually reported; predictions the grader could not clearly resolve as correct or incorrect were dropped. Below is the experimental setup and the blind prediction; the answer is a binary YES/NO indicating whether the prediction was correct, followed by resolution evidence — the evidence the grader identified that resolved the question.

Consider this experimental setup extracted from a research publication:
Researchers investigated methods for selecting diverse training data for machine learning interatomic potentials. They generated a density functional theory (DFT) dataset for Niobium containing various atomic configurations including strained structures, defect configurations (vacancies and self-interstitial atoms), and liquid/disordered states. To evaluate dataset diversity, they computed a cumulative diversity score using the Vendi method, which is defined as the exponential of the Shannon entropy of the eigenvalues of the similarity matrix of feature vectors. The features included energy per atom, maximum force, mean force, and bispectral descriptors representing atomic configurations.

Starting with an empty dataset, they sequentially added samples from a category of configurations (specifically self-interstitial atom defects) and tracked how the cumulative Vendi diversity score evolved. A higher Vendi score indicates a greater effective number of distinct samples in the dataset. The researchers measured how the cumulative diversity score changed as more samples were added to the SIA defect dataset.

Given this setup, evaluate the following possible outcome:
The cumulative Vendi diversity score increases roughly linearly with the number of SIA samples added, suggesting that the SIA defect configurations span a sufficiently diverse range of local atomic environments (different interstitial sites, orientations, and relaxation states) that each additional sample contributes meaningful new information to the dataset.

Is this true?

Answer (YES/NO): NO